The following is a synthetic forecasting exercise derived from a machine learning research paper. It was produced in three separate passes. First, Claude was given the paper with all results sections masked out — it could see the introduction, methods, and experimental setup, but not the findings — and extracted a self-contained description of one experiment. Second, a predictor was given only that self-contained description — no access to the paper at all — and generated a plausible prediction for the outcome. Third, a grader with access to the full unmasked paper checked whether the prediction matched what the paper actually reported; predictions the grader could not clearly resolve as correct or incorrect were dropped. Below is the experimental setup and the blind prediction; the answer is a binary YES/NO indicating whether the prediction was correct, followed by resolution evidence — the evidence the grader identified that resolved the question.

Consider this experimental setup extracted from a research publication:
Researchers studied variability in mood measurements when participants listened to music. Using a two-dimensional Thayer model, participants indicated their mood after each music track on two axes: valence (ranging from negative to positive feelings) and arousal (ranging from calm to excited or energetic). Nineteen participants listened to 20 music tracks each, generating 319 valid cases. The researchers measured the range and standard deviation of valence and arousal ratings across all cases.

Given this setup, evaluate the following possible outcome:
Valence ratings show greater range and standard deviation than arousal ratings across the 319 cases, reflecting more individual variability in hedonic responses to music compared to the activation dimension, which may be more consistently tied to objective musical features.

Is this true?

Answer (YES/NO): NO